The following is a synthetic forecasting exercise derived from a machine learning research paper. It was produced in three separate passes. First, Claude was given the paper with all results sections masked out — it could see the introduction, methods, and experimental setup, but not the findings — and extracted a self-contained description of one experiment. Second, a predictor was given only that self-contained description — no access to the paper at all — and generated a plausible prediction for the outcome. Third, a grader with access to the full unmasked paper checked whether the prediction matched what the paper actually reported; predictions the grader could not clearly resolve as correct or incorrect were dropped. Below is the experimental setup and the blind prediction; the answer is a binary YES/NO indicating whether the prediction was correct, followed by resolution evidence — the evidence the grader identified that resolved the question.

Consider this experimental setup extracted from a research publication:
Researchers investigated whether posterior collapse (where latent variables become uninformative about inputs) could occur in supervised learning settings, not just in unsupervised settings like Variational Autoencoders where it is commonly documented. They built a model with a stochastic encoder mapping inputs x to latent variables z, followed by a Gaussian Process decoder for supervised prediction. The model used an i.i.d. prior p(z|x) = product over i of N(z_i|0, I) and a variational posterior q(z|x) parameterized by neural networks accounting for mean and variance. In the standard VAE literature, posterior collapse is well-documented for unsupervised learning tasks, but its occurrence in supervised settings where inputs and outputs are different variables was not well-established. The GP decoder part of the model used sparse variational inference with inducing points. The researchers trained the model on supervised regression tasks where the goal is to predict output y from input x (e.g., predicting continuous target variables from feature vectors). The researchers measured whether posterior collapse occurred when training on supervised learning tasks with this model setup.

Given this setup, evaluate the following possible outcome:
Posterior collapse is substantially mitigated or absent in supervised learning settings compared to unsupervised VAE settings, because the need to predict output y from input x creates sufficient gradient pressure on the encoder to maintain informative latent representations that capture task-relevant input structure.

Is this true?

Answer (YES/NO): NO